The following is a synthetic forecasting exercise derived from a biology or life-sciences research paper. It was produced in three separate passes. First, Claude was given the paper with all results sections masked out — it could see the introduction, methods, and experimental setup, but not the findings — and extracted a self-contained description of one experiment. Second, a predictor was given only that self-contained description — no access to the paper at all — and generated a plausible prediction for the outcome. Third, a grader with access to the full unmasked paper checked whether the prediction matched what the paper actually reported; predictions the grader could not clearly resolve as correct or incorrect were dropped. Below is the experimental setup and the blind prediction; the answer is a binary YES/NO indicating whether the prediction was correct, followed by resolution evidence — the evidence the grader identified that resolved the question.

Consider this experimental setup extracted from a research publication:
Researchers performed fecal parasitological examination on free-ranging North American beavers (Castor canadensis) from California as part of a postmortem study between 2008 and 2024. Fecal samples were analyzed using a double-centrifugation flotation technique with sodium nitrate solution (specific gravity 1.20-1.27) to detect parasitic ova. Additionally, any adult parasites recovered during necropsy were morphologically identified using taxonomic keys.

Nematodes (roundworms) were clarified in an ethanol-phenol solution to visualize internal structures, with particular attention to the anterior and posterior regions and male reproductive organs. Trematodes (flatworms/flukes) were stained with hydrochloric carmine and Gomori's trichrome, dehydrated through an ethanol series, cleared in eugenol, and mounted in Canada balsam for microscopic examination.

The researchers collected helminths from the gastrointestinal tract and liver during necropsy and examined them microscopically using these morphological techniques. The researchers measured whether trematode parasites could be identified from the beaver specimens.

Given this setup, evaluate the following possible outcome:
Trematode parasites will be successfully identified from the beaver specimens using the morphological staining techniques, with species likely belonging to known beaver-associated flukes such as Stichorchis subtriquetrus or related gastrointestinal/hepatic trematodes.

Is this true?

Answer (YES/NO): YES